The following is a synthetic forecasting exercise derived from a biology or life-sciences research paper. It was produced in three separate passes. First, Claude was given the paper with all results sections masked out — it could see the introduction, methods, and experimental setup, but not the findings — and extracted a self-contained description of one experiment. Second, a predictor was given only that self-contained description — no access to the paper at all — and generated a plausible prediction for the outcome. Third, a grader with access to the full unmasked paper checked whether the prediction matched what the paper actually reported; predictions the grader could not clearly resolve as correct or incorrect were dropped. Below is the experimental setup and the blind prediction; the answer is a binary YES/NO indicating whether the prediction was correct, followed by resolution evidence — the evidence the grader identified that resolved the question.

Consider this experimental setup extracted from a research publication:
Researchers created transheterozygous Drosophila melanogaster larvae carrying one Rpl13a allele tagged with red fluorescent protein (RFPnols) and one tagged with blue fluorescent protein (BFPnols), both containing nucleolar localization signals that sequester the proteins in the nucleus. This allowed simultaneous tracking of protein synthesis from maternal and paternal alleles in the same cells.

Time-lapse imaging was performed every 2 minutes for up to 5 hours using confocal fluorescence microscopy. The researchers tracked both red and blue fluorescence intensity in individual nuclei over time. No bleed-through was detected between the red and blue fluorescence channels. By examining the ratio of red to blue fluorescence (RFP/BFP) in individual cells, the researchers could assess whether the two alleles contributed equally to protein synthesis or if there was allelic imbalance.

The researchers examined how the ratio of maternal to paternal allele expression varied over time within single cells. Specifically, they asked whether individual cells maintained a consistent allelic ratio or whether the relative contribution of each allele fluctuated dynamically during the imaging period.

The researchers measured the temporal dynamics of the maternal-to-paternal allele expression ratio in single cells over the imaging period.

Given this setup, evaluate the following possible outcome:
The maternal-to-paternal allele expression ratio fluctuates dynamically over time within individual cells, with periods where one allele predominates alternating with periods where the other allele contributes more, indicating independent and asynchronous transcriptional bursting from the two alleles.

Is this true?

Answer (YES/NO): YES